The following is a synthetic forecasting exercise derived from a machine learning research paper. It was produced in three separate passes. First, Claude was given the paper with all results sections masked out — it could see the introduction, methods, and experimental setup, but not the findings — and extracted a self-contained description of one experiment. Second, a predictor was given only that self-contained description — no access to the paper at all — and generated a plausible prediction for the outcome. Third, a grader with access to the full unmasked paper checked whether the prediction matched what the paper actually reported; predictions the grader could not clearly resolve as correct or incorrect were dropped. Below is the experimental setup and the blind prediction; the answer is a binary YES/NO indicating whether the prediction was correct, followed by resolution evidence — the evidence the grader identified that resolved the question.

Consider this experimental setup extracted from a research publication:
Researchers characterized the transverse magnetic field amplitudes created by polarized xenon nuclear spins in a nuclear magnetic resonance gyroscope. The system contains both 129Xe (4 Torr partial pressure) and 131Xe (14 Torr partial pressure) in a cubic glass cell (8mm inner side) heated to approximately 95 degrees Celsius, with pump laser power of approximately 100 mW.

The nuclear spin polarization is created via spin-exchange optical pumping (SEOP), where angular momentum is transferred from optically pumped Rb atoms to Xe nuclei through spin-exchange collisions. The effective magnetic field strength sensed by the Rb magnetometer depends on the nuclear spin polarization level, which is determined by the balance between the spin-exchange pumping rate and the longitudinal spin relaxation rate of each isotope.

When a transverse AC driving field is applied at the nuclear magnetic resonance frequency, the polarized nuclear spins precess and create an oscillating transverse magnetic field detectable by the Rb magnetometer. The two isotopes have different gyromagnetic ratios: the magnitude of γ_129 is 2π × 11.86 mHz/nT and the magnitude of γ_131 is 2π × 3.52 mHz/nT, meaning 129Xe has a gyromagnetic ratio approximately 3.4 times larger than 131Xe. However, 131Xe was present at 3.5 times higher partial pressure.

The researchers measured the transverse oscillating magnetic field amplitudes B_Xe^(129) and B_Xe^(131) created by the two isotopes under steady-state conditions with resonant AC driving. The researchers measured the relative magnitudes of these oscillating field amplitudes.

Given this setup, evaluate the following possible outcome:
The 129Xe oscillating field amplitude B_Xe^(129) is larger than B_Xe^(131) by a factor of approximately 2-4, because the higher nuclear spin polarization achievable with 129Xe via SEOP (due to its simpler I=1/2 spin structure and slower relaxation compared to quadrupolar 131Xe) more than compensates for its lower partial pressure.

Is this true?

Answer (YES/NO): YES